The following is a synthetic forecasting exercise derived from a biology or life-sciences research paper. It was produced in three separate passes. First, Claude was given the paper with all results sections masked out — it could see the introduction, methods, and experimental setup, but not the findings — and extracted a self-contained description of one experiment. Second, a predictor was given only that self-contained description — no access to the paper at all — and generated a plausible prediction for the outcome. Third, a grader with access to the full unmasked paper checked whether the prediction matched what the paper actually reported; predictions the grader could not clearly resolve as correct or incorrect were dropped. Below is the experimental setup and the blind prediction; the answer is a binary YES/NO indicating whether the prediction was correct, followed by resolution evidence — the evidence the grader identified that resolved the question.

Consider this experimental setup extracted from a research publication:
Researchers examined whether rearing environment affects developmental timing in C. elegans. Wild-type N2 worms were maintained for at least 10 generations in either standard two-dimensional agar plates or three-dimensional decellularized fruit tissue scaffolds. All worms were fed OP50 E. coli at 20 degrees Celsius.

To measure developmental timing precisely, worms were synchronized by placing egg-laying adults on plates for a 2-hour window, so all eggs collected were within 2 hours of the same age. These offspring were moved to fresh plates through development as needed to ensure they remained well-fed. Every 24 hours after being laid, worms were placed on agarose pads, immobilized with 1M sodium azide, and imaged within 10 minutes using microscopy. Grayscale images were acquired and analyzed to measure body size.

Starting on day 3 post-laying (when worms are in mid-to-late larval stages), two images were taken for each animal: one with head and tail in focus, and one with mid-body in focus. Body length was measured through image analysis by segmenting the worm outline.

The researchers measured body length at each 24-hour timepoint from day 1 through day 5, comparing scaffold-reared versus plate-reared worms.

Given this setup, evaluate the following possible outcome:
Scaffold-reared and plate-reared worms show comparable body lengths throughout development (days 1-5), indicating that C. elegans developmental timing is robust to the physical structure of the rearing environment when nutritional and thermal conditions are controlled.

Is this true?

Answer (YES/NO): NO